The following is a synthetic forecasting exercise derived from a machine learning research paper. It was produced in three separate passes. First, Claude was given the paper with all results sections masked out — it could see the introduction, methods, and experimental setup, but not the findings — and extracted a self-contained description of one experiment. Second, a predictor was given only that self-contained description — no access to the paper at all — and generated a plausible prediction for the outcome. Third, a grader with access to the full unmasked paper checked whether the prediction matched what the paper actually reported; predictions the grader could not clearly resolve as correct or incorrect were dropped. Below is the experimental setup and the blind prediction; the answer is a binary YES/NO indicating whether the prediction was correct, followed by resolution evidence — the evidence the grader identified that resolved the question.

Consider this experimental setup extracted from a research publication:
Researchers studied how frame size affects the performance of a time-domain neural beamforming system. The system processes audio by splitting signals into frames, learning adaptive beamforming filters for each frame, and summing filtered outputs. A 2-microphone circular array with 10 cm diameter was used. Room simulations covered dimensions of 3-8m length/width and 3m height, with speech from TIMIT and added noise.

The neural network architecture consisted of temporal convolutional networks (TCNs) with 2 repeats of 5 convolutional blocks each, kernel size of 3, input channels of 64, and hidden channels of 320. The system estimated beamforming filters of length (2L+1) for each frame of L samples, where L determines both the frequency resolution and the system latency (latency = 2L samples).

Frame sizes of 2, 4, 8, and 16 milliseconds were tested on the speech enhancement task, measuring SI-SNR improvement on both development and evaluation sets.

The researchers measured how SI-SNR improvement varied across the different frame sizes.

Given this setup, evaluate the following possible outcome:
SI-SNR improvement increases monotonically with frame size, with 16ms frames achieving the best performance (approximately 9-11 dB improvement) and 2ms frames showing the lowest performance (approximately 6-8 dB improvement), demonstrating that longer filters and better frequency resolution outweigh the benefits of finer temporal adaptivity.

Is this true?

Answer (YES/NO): NO